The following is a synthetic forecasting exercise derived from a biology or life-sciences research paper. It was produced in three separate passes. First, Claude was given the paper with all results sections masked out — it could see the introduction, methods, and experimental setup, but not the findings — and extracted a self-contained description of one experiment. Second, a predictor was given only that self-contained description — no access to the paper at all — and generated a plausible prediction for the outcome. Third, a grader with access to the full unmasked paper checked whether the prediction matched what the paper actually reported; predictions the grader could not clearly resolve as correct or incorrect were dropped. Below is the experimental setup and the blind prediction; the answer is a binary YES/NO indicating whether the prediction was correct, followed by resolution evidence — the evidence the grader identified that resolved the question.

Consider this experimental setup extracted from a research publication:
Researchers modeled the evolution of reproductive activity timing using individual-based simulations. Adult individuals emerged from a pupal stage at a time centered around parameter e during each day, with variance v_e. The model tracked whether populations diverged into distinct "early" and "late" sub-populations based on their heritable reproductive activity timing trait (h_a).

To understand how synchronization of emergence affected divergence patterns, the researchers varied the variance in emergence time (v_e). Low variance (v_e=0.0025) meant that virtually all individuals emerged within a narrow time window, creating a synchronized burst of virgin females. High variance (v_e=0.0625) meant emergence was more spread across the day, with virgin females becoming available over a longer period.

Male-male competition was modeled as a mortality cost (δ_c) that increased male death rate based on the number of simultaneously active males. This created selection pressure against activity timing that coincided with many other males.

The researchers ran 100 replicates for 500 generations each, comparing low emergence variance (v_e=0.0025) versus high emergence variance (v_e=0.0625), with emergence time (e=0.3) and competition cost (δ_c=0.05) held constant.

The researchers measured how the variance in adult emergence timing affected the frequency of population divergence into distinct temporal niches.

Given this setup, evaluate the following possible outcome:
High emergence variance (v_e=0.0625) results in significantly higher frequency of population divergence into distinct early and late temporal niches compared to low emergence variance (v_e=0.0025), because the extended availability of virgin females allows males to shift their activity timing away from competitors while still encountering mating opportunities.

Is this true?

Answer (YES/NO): YES